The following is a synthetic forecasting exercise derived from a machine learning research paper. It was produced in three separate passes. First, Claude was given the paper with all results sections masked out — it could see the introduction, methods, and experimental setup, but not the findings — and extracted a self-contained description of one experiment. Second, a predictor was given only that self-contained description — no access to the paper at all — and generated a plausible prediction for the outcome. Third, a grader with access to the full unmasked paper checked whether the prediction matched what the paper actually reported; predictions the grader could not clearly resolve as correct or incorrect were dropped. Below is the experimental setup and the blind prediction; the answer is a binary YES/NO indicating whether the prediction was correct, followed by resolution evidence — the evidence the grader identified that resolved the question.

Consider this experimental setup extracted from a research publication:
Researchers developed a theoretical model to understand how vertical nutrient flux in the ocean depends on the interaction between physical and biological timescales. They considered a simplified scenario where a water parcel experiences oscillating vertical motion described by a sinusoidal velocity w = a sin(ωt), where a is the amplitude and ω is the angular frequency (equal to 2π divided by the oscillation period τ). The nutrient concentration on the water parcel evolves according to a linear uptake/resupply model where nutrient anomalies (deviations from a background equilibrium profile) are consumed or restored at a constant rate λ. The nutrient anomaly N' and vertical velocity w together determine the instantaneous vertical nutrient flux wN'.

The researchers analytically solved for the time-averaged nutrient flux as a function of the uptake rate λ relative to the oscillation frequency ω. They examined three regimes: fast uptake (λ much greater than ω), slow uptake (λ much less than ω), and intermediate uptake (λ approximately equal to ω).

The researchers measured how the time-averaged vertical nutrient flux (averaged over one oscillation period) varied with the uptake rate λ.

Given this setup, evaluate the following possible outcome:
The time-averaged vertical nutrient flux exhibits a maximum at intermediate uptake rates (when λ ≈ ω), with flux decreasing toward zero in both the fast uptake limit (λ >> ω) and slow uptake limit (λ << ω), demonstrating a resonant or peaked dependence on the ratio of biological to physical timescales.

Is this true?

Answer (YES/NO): YES